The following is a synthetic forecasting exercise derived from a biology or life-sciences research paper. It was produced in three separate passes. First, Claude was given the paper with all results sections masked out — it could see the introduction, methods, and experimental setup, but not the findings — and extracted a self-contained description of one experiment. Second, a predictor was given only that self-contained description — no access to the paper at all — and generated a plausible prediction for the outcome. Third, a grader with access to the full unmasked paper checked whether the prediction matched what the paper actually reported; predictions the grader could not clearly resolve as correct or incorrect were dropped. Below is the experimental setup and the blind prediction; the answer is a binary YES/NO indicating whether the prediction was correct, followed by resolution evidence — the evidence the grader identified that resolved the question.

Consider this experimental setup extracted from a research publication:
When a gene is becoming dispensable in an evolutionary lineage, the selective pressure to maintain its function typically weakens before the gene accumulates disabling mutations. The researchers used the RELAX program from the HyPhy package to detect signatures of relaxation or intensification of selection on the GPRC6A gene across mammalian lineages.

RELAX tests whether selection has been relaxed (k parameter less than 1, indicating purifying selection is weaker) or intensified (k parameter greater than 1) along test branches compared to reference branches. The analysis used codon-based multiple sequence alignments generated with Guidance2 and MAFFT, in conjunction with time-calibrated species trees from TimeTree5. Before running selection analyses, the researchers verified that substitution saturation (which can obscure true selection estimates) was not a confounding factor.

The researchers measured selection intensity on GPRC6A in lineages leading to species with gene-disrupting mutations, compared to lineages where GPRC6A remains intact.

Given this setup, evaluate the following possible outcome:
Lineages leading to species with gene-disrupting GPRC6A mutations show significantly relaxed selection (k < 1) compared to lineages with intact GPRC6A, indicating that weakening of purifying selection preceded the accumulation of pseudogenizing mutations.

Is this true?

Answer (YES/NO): NO